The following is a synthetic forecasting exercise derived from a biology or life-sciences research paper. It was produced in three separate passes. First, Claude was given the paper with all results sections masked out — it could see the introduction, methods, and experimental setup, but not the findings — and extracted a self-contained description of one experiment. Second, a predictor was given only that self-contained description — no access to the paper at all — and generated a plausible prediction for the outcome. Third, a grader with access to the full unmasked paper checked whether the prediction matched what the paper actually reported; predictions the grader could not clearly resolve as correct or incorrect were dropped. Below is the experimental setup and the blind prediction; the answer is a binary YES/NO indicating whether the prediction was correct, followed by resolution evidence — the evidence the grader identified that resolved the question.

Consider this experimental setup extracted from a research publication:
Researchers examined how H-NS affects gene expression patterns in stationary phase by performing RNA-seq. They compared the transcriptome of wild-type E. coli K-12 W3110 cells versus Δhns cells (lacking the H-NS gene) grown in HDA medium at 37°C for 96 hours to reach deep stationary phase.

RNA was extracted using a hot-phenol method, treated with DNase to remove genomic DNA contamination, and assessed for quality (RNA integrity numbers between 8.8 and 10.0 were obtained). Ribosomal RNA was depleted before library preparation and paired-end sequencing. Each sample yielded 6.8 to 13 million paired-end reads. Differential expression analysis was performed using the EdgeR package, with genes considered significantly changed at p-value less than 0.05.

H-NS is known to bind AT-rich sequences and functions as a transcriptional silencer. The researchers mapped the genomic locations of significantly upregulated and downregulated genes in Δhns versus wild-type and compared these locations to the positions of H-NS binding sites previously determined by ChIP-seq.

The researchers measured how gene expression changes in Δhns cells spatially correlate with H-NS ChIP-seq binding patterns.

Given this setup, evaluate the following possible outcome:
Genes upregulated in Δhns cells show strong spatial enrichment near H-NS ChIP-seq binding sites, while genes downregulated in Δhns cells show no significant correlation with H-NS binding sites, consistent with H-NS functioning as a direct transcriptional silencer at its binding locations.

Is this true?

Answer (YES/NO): NO